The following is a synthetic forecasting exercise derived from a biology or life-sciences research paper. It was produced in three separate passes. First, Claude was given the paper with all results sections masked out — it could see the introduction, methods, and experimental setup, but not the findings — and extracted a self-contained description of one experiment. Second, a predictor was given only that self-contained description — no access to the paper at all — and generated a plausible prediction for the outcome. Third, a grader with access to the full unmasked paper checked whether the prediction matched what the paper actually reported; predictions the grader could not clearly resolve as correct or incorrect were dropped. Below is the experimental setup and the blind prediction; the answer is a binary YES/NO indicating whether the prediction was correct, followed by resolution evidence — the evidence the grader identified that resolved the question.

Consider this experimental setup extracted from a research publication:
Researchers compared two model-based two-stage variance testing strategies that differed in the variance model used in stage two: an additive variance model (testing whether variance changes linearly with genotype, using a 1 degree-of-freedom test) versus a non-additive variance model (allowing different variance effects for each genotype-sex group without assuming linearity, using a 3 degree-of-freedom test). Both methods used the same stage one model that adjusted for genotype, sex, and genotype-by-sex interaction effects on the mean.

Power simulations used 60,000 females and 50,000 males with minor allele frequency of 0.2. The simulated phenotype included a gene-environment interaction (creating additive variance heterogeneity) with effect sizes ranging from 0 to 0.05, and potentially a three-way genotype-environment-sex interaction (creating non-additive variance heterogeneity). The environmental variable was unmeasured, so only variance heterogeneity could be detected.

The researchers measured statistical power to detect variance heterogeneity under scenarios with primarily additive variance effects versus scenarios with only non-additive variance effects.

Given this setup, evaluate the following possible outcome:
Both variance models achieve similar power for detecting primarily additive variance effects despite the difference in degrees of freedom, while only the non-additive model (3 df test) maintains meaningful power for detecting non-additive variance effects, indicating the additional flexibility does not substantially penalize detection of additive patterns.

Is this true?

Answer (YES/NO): NO